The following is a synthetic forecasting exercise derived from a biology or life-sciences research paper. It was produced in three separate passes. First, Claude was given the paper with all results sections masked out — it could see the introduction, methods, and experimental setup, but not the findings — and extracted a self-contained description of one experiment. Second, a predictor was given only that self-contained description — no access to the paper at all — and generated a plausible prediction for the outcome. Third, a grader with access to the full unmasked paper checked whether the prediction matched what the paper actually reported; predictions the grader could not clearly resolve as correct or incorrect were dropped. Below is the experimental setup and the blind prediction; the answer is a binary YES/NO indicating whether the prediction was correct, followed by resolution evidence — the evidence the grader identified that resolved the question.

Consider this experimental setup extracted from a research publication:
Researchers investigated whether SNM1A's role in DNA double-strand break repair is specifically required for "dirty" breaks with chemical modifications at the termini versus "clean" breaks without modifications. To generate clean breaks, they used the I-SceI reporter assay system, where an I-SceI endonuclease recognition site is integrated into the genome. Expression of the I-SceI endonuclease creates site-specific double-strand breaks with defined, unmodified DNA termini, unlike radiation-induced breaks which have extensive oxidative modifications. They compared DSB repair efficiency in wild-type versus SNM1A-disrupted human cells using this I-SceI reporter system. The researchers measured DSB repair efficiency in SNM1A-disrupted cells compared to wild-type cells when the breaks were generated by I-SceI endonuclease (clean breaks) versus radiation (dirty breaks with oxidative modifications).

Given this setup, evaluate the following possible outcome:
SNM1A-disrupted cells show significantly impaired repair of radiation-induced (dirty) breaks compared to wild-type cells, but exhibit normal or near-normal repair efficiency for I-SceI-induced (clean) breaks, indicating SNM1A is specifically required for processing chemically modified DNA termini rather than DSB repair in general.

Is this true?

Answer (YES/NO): YES